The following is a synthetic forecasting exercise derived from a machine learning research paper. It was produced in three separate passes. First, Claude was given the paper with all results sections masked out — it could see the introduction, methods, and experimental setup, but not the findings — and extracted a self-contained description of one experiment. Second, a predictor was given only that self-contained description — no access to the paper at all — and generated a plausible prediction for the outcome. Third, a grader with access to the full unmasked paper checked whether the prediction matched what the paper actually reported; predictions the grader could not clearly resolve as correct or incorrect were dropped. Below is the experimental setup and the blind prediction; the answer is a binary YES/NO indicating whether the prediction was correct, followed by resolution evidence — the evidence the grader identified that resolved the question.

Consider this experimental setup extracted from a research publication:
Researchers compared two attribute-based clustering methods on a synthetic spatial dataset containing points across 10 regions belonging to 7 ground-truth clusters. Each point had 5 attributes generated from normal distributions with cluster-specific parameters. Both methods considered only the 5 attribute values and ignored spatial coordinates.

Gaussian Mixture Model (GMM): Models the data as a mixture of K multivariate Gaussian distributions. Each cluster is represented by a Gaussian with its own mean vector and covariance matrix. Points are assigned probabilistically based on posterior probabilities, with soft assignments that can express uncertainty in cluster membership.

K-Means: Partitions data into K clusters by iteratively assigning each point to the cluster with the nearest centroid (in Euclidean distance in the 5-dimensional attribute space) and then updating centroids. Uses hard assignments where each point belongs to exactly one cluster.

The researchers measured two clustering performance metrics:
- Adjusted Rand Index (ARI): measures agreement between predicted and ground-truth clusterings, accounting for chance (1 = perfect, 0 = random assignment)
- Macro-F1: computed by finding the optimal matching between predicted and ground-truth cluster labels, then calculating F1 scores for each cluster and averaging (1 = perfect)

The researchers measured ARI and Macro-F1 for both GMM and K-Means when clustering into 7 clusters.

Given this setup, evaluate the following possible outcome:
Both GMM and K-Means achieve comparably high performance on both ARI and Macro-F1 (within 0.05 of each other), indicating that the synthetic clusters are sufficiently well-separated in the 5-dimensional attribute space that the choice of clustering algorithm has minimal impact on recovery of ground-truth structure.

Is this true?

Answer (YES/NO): NO